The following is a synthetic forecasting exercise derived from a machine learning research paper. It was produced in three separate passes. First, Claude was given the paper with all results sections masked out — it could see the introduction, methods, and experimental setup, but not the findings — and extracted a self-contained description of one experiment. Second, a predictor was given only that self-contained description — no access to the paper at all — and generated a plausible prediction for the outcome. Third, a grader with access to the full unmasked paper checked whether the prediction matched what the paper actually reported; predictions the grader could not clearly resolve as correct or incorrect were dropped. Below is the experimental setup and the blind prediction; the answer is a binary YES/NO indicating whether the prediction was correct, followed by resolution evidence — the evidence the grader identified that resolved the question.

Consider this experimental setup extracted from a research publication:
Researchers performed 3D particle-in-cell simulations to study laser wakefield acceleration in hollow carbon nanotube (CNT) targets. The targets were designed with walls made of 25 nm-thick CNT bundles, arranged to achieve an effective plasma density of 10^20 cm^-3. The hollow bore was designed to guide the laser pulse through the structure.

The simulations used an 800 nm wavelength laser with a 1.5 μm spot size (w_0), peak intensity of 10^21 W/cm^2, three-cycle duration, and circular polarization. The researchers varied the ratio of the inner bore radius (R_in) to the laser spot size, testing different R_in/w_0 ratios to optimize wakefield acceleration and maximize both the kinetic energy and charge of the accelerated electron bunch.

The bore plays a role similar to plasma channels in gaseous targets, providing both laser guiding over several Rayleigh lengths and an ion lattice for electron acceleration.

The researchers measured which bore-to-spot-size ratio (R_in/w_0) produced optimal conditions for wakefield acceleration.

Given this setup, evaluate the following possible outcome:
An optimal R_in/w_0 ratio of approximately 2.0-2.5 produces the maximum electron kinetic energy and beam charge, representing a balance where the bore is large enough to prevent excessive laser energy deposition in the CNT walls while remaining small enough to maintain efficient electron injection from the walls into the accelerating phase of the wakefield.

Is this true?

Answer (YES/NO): NO